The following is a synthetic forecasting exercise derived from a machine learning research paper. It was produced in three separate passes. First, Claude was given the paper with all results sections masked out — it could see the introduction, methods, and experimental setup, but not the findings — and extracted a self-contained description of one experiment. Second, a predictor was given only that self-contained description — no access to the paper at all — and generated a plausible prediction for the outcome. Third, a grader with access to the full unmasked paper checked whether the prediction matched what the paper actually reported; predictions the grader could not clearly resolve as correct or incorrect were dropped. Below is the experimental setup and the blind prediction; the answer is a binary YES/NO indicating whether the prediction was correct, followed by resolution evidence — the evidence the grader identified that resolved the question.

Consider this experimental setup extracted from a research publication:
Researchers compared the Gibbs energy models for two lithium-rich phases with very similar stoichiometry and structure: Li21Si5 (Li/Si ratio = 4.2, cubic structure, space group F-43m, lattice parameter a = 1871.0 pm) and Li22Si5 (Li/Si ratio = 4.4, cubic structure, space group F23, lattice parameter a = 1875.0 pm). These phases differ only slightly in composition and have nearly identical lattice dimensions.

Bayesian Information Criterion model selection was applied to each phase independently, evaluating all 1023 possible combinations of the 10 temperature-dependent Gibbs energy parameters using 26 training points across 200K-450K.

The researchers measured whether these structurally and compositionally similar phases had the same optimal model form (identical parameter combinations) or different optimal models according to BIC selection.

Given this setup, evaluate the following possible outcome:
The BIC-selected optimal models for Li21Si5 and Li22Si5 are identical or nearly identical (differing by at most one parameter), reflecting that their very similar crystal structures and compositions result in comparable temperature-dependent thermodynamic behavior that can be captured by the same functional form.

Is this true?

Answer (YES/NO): YES